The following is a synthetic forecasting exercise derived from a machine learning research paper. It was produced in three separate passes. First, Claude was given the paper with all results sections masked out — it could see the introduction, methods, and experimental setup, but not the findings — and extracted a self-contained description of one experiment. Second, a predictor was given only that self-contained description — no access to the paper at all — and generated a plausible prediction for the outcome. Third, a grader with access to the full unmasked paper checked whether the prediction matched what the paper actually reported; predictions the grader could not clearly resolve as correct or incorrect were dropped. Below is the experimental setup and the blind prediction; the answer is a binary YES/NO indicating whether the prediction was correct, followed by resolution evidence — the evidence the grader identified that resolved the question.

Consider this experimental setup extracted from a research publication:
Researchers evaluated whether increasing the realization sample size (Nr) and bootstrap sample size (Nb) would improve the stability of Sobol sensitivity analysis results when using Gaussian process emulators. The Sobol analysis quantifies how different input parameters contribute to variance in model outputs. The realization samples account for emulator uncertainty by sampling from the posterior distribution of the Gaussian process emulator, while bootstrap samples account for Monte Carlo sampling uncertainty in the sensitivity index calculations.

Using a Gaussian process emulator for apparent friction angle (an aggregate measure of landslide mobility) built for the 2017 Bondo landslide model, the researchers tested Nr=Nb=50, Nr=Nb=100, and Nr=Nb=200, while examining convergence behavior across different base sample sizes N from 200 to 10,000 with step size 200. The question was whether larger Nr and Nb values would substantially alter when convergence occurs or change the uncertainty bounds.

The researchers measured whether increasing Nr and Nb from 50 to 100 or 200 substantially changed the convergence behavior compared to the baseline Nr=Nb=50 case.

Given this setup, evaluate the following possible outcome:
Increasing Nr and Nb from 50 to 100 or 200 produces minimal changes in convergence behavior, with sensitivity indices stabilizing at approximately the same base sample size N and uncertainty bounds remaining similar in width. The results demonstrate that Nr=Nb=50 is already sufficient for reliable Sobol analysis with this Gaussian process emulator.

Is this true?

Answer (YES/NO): YES